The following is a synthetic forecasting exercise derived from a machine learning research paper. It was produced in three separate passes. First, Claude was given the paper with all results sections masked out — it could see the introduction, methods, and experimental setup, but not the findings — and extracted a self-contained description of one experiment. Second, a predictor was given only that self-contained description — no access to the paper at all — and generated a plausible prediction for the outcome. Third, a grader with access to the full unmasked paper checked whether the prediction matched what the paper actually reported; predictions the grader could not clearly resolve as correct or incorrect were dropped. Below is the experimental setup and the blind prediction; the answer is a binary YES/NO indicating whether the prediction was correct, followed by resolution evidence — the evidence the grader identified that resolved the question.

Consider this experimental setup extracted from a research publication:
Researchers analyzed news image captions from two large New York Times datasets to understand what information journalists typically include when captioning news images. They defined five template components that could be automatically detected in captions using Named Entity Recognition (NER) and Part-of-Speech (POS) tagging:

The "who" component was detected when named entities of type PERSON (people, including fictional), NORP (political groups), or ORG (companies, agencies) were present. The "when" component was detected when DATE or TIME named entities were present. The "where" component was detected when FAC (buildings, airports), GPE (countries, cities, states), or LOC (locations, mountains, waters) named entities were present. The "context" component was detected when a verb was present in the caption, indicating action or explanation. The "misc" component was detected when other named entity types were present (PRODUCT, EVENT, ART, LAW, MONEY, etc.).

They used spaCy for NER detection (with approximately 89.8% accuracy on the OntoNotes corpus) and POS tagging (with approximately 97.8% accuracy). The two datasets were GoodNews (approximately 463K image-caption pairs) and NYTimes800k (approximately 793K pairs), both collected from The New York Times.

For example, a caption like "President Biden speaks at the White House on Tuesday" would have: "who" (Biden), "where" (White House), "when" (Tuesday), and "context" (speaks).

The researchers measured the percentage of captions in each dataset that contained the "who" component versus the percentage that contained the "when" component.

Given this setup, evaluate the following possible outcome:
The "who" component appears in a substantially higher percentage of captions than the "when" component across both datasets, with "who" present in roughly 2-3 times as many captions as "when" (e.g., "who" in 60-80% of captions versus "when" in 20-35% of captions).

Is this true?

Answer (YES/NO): NO